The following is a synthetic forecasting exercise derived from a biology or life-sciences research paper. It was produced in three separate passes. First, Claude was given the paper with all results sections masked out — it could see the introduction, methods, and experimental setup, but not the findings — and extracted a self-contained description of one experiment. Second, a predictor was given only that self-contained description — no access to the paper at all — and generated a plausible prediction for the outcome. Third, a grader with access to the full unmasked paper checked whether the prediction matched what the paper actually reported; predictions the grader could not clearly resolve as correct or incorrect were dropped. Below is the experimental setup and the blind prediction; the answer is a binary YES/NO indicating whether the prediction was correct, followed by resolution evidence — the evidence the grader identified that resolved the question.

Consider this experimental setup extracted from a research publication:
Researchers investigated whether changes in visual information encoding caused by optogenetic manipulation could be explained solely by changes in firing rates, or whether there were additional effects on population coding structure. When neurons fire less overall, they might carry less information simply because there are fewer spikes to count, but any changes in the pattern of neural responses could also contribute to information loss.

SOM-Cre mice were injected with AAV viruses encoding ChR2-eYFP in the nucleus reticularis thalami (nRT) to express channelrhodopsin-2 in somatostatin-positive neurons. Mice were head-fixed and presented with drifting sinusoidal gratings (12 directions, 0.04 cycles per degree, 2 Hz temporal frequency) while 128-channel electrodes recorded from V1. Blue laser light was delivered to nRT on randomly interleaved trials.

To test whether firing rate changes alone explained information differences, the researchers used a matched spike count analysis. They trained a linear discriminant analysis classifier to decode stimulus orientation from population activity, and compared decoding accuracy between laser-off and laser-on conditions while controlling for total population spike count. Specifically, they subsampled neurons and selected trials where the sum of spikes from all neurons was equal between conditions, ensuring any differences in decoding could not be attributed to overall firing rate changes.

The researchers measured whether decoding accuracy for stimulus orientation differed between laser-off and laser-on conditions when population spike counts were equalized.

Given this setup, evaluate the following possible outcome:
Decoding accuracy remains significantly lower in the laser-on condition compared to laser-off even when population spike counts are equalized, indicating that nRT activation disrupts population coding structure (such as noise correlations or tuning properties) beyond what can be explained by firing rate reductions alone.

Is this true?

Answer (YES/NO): YES